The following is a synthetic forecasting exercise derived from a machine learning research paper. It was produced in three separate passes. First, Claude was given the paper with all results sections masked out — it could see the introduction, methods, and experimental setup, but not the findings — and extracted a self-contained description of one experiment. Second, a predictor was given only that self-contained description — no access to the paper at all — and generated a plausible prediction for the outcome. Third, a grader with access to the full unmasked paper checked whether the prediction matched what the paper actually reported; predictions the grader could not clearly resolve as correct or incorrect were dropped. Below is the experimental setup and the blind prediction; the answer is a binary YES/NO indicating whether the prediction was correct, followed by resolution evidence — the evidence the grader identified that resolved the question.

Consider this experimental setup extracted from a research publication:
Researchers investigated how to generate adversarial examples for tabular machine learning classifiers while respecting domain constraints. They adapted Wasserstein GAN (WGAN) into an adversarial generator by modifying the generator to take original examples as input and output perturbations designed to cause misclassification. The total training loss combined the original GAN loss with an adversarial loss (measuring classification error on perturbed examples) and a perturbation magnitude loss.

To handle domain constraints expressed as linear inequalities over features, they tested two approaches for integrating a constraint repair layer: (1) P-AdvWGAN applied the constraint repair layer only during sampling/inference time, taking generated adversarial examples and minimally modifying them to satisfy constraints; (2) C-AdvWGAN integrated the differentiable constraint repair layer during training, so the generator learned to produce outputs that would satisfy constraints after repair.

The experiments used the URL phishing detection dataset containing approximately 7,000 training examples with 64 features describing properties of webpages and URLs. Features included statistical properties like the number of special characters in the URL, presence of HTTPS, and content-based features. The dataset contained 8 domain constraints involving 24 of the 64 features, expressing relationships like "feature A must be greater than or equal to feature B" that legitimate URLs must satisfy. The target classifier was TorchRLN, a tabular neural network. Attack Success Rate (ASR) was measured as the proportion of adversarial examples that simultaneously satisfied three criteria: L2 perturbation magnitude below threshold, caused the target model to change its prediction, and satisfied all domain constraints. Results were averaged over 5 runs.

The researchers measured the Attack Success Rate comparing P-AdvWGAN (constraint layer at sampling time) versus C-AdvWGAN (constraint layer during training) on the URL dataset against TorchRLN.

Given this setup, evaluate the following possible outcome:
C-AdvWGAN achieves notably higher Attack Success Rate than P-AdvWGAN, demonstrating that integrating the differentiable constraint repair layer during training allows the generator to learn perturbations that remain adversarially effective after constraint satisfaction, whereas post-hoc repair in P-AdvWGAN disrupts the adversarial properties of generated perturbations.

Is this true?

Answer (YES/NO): NO